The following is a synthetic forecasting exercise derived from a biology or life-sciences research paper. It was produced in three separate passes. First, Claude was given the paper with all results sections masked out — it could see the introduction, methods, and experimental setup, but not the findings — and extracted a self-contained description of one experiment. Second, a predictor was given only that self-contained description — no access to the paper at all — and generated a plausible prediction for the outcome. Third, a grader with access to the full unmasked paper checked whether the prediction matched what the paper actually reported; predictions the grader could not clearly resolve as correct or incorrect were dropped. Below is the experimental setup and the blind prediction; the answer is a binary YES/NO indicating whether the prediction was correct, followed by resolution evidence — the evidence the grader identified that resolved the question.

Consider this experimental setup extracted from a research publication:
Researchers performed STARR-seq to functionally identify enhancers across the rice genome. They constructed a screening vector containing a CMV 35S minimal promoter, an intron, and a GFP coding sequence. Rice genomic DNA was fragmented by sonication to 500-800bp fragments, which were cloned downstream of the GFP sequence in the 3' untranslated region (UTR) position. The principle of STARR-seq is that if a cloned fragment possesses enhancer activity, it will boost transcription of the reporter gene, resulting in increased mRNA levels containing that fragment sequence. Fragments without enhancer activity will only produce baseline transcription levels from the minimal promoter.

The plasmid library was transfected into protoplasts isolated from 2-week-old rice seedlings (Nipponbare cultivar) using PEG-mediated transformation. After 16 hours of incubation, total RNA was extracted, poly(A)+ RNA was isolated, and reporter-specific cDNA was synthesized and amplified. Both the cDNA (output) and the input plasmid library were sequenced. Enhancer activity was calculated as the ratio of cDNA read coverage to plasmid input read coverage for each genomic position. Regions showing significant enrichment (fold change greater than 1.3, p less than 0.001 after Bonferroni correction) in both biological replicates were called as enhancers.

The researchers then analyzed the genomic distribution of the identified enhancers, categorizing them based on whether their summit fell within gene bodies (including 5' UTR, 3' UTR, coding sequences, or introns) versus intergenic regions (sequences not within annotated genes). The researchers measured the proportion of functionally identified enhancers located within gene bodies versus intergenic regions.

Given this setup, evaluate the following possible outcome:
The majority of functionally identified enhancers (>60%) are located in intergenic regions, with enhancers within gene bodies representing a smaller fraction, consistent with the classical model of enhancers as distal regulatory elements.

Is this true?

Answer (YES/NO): NO